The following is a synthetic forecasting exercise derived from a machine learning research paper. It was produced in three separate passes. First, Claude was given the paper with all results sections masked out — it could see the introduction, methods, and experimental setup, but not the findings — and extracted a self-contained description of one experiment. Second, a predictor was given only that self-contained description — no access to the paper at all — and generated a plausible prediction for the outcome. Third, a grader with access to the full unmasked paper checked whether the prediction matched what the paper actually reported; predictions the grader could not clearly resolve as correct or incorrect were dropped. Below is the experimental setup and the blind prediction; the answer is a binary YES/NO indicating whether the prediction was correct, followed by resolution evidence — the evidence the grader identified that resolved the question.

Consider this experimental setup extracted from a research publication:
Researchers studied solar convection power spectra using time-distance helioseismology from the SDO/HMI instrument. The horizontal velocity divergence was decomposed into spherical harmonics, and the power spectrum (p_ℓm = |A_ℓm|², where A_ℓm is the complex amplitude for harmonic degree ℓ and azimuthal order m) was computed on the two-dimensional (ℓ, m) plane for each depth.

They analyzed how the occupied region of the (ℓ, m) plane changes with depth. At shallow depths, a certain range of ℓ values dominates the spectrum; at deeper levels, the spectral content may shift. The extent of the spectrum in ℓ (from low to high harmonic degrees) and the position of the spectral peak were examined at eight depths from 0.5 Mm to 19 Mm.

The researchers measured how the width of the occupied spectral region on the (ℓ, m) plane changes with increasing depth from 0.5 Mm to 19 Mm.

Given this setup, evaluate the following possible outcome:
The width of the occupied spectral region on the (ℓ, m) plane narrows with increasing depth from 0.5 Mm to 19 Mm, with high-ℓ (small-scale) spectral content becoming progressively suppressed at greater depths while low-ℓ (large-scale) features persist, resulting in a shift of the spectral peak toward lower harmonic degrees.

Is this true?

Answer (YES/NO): YES